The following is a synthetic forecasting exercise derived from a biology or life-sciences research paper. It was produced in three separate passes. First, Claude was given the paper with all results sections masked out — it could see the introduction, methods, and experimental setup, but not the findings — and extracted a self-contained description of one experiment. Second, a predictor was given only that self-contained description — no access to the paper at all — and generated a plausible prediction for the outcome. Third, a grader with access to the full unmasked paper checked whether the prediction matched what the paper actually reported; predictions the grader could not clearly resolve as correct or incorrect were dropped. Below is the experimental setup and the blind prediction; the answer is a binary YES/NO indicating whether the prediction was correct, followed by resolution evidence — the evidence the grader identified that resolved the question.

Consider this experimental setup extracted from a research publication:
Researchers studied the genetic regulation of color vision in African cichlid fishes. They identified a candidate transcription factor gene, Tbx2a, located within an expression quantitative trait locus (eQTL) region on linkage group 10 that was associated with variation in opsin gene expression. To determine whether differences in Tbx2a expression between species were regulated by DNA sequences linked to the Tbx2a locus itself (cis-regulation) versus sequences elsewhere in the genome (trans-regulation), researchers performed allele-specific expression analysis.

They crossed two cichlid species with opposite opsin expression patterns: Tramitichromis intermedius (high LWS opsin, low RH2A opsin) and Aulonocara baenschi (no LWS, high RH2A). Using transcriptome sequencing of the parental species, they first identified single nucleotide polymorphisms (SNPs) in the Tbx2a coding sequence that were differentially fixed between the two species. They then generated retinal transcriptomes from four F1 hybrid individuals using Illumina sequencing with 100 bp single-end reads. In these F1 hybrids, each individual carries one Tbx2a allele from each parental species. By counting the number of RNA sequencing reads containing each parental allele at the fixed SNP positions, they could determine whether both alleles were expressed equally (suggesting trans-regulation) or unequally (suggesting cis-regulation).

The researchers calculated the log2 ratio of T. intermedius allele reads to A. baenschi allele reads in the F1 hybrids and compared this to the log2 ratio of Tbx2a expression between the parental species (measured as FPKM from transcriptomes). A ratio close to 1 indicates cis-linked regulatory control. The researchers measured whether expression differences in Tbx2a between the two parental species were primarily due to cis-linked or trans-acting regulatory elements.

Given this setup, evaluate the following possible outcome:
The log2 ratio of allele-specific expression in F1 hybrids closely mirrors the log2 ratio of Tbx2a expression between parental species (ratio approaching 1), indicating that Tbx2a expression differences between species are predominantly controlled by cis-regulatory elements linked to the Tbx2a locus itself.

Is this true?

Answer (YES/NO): YES